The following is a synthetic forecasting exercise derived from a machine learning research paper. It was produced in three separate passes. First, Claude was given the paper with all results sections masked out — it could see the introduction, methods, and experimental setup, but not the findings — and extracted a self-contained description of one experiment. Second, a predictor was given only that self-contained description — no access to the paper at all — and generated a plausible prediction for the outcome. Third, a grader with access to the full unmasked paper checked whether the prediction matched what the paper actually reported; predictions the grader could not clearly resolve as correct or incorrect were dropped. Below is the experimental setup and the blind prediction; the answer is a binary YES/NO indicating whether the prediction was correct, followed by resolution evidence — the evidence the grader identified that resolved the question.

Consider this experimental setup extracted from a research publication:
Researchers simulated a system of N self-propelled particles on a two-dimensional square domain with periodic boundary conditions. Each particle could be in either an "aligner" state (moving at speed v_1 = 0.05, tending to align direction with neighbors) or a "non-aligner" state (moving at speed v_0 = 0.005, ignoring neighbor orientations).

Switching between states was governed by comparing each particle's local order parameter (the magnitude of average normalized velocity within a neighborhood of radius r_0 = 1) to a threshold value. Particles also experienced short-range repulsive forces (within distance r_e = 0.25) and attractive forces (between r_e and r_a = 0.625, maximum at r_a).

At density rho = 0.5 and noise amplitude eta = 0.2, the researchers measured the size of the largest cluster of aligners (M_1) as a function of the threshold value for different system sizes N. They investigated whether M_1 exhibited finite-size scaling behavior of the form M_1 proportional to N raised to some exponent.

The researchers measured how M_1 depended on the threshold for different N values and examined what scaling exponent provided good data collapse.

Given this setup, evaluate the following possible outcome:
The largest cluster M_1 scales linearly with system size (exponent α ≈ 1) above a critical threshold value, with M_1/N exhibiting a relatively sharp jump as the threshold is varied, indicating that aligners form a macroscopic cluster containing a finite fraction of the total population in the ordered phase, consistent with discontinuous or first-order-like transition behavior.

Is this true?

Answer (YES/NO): NO